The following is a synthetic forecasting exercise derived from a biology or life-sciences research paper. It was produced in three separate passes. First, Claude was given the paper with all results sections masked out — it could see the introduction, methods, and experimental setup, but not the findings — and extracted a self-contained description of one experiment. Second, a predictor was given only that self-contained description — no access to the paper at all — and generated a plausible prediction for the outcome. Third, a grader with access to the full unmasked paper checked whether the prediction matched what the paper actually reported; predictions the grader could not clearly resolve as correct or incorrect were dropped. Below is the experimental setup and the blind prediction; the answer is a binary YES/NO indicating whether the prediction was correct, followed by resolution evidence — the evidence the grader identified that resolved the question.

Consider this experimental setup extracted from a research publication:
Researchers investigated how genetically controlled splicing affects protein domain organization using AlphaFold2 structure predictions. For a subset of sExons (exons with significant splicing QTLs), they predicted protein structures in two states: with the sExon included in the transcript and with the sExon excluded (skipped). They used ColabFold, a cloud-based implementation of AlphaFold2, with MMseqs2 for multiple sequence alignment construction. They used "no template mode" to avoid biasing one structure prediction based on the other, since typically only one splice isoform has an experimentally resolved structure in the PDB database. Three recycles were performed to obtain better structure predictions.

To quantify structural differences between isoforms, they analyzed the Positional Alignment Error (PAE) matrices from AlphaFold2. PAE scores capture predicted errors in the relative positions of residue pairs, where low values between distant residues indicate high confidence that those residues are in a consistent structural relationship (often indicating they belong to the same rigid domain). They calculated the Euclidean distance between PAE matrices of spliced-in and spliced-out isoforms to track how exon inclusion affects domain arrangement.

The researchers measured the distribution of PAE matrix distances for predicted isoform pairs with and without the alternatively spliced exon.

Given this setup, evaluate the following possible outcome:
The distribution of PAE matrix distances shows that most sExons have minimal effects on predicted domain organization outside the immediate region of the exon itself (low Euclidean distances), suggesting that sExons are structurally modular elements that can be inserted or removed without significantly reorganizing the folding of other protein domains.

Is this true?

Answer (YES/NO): NO